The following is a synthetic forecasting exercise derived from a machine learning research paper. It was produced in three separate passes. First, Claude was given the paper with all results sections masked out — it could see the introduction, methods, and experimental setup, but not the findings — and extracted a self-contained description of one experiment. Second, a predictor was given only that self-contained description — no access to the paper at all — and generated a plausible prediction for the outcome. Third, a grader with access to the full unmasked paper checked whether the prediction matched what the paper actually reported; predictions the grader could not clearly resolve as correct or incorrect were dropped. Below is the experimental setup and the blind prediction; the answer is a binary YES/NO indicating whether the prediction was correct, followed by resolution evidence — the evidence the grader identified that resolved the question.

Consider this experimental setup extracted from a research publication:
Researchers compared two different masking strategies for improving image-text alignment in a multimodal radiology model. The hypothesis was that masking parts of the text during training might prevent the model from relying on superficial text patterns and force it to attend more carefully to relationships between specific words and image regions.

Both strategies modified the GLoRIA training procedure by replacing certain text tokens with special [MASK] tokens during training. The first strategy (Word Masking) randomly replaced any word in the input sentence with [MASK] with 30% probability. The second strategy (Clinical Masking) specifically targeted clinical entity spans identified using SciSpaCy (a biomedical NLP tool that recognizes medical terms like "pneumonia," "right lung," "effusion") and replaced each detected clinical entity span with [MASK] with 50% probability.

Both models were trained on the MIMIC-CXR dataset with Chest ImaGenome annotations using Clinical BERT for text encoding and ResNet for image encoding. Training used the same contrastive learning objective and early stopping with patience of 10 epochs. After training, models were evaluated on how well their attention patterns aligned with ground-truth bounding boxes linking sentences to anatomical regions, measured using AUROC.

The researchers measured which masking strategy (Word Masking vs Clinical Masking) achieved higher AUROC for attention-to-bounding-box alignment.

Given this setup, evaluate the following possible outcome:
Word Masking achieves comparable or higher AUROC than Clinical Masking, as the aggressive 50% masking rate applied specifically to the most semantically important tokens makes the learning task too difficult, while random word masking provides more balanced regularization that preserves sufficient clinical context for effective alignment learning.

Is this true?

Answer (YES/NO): YES